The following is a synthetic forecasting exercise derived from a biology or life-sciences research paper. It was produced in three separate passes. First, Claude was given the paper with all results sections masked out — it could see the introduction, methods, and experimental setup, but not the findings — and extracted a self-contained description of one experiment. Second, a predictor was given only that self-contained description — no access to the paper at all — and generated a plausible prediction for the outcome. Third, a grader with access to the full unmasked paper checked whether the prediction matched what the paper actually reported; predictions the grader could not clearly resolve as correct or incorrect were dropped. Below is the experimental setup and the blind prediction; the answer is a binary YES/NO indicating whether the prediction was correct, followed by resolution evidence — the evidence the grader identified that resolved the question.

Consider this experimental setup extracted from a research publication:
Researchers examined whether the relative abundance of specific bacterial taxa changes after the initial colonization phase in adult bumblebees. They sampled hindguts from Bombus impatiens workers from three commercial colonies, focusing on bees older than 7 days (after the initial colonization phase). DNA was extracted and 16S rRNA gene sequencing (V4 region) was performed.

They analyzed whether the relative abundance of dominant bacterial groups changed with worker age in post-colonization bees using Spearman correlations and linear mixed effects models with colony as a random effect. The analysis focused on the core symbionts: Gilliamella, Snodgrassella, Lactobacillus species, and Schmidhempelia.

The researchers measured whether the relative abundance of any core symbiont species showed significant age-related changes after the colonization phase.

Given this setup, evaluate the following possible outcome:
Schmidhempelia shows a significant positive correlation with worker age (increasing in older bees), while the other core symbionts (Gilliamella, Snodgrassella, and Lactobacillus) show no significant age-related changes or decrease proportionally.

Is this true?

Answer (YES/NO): NO